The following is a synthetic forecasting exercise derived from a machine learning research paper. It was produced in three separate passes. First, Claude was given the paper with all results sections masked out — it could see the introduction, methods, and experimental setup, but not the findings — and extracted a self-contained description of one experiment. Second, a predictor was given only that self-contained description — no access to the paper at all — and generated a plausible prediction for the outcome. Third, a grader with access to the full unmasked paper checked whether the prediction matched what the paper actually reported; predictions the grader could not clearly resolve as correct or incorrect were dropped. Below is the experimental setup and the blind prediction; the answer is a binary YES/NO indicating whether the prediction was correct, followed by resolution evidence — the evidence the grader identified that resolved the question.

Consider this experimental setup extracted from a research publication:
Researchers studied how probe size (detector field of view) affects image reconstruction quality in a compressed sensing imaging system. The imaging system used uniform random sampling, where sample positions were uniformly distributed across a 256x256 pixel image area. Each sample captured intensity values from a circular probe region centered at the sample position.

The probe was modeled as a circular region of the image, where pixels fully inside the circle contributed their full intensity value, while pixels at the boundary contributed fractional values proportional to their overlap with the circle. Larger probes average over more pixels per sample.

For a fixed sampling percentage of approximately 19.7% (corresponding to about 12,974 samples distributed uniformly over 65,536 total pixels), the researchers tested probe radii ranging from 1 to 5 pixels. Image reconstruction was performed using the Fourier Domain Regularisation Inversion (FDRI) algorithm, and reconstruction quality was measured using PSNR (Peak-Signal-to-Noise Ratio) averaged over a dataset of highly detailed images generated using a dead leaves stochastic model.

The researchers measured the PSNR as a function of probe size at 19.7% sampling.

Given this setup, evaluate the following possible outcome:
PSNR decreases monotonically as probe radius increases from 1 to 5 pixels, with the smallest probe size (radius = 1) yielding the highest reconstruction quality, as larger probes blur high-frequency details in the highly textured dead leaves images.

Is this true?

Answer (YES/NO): NO